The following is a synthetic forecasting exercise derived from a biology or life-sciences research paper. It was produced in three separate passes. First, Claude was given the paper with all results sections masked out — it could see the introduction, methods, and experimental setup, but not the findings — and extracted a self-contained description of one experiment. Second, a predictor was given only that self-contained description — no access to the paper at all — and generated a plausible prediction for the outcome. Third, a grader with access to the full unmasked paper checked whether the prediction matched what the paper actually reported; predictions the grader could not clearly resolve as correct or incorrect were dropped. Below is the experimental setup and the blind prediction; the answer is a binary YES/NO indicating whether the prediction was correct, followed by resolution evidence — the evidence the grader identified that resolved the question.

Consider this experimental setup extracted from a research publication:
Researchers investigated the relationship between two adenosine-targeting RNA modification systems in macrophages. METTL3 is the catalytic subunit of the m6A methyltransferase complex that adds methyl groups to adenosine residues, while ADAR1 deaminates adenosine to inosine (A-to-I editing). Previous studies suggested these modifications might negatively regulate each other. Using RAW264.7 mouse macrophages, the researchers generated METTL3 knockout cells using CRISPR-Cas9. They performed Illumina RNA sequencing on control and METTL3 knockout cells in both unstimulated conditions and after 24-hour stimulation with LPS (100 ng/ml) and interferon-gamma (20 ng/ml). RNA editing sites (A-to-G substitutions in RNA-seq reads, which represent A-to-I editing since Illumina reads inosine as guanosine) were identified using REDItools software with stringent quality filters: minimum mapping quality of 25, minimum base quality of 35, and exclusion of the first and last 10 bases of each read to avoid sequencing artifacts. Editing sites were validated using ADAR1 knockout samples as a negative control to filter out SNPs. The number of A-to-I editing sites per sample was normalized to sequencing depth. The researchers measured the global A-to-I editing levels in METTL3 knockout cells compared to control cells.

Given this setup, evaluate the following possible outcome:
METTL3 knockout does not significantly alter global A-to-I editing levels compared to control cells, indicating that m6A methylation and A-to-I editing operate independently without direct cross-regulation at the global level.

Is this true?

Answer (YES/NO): NO